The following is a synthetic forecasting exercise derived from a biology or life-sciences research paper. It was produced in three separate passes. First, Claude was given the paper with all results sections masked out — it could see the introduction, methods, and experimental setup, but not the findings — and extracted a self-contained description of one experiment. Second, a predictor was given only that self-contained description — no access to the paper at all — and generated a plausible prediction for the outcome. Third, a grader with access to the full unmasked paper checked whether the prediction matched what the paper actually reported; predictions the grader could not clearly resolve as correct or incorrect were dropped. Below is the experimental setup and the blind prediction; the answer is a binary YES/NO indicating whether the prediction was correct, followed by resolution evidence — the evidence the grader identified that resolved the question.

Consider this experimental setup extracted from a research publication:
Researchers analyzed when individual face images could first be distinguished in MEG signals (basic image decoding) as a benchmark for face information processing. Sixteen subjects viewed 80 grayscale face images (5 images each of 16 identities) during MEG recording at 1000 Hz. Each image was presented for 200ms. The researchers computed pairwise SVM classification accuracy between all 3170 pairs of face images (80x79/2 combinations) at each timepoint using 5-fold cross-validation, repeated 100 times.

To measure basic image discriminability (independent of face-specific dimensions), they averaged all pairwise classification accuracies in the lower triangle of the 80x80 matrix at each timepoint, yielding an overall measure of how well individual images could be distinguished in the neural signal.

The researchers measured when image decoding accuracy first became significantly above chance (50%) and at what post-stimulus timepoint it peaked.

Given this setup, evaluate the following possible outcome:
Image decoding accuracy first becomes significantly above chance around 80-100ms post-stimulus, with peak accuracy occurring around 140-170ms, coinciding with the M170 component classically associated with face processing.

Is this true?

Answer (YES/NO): NO